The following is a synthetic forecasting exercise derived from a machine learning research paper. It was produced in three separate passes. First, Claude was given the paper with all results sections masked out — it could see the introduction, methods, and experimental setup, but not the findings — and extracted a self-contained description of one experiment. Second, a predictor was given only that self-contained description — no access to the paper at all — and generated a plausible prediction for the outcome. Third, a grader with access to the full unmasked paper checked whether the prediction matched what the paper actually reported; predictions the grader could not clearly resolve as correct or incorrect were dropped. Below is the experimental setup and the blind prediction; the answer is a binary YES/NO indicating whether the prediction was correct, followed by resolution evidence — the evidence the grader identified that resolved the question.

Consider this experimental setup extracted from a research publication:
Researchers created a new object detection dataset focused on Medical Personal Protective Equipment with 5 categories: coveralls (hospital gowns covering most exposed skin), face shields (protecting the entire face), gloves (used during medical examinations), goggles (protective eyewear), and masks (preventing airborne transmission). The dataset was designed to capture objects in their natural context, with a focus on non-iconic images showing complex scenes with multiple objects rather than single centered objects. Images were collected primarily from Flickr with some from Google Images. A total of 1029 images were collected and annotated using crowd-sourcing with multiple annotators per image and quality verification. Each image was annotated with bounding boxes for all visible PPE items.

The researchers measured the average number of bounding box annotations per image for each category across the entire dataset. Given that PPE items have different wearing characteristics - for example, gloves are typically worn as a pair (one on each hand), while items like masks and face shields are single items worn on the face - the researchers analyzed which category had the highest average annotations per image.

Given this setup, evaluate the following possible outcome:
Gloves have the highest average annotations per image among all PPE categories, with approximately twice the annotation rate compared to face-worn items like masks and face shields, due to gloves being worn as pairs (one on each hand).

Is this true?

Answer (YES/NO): NO